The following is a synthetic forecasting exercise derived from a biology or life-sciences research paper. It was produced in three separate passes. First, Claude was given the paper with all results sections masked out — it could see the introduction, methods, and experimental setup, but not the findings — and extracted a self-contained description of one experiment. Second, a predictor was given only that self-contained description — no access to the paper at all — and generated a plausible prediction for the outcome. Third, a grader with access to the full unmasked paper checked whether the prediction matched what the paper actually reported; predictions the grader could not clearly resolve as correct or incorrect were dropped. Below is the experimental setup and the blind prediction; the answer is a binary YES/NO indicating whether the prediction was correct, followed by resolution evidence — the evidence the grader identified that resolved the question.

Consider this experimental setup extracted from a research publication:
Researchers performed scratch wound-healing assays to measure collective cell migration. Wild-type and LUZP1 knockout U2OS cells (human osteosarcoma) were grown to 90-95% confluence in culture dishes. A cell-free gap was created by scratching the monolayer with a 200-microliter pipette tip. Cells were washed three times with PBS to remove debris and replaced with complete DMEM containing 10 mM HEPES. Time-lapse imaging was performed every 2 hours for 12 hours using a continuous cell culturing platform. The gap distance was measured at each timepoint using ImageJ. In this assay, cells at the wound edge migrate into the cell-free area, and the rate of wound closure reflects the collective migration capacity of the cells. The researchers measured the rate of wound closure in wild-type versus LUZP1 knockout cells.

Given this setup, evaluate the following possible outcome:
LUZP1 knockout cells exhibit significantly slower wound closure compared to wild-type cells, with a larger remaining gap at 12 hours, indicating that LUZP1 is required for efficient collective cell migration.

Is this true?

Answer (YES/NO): YES